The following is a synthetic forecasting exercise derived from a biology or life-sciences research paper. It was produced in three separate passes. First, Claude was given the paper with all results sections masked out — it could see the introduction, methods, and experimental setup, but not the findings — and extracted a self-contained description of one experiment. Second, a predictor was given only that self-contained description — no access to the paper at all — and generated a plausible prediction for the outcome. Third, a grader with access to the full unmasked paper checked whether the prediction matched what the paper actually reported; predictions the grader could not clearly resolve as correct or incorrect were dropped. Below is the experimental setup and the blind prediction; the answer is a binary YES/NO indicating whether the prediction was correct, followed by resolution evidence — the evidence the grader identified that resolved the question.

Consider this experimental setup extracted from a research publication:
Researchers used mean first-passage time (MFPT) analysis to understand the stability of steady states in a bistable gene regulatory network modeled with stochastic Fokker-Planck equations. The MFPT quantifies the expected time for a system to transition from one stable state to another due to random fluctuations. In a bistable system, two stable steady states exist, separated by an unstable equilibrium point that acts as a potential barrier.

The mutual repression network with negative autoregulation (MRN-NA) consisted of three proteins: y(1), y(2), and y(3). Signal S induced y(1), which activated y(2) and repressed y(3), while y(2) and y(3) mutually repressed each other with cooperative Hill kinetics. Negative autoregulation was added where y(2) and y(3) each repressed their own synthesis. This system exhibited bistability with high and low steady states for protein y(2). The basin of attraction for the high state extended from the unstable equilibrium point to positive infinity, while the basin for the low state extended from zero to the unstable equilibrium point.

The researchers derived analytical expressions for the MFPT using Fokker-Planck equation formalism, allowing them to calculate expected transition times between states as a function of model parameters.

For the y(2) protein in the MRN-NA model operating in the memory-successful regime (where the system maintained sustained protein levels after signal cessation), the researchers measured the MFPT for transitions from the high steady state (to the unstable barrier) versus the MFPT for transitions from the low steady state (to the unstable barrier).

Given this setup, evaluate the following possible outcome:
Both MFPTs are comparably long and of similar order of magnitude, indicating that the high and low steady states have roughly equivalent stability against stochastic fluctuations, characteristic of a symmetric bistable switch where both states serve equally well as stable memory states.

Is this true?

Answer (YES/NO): NO